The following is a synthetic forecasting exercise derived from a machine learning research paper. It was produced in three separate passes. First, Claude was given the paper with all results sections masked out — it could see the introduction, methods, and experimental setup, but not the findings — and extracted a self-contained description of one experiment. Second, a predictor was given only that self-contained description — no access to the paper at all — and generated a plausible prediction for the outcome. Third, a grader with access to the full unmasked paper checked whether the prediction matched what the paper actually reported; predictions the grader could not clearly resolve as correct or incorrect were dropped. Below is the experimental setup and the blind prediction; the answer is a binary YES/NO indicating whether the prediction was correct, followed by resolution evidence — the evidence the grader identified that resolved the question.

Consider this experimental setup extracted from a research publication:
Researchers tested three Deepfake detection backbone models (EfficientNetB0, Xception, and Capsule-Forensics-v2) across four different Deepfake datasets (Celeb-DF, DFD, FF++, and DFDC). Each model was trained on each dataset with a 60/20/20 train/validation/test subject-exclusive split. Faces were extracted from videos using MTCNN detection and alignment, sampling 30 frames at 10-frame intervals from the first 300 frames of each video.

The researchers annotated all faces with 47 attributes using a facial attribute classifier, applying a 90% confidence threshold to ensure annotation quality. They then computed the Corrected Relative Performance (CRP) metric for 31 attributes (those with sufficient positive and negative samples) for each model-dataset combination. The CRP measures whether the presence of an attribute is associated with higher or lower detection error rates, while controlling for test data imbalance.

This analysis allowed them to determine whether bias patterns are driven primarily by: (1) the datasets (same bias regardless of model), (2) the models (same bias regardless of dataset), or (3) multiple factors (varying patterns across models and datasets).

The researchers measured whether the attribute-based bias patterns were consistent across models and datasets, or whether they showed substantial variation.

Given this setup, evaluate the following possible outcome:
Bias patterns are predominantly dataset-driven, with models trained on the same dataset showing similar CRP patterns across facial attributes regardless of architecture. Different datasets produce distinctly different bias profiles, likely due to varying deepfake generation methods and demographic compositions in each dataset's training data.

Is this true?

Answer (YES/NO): NO